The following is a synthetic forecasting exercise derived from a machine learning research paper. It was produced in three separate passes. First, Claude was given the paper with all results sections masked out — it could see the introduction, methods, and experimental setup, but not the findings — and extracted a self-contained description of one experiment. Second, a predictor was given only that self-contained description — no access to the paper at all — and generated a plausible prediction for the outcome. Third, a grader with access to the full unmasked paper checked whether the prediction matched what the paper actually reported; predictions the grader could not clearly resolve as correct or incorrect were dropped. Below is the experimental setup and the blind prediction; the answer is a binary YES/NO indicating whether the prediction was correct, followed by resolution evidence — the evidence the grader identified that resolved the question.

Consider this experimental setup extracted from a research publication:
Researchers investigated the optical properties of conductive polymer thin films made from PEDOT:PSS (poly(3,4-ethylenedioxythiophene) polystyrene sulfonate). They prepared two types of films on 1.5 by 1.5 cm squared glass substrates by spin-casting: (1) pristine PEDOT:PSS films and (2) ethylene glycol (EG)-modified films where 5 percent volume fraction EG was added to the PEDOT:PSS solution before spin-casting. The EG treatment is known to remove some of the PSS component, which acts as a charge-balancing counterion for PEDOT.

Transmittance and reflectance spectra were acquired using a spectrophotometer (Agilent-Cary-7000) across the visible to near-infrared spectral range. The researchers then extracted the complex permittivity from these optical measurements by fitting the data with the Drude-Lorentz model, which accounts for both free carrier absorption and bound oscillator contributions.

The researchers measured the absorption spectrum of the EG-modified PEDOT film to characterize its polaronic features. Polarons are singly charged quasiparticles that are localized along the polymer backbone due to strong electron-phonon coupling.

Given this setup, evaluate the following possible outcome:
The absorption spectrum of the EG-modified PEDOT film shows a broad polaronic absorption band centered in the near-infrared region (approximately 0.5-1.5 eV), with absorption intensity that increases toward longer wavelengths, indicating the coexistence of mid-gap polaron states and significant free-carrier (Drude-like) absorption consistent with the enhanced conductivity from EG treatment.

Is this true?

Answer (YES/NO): NO